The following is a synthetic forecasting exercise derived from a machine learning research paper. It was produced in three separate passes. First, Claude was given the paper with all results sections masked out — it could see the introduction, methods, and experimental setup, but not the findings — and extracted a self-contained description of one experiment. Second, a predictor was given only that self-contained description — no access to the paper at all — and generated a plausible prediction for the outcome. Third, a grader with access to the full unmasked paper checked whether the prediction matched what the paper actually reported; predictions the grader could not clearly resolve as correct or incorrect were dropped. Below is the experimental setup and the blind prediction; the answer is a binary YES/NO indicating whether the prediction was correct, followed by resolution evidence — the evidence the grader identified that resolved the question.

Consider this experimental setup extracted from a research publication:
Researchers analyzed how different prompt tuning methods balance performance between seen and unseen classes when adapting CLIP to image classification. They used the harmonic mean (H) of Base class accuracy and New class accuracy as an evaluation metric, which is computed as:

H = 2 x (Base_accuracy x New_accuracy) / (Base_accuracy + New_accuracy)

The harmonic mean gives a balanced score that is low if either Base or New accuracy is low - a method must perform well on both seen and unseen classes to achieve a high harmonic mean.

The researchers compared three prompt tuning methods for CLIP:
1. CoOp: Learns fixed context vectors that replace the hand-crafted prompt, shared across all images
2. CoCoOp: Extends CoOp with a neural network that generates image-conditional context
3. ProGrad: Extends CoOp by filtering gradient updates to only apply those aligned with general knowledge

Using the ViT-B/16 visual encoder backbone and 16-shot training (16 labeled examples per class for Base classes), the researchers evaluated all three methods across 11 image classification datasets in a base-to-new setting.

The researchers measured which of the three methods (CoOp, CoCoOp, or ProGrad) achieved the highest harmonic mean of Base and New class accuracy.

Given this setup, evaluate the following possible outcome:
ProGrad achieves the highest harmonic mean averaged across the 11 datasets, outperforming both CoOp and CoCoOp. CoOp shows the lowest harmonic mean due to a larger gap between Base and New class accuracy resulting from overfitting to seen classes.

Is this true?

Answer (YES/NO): YES